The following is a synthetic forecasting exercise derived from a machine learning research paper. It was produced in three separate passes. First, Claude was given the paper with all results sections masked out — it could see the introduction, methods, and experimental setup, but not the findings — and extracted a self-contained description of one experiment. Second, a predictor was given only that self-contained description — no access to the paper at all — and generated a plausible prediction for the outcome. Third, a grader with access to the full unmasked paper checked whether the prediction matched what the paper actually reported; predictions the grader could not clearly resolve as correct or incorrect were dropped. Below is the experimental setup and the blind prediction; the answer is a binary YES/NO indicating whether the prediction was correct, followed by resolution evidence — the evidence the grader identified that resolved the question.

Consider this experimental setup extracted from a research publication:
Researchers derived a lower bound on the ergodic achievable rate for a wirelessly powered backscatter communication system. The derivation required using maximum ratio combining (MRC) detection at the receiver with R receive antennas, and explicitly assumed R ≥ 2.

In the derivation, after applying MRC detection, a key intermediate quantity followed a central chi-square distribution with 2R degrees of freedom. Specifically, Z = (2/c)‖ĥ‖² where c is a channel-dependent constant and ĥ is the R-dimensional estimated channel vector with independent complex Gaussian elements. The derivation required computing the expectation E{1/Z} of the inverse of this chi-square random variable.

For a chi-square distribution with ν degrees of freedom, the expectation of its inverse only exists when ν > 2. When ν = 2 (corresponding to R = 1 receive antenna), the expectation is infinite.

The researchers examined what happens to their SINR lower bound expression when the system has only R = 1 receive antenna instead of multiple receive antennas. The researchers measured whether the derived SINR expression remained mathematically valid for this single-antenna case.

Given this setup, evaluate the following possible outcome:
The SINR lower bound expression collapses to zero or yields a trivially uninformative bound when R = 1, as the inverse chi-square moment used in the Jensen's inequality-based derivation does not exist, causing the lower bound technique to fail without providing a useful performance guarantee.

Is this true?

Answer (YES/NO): NO